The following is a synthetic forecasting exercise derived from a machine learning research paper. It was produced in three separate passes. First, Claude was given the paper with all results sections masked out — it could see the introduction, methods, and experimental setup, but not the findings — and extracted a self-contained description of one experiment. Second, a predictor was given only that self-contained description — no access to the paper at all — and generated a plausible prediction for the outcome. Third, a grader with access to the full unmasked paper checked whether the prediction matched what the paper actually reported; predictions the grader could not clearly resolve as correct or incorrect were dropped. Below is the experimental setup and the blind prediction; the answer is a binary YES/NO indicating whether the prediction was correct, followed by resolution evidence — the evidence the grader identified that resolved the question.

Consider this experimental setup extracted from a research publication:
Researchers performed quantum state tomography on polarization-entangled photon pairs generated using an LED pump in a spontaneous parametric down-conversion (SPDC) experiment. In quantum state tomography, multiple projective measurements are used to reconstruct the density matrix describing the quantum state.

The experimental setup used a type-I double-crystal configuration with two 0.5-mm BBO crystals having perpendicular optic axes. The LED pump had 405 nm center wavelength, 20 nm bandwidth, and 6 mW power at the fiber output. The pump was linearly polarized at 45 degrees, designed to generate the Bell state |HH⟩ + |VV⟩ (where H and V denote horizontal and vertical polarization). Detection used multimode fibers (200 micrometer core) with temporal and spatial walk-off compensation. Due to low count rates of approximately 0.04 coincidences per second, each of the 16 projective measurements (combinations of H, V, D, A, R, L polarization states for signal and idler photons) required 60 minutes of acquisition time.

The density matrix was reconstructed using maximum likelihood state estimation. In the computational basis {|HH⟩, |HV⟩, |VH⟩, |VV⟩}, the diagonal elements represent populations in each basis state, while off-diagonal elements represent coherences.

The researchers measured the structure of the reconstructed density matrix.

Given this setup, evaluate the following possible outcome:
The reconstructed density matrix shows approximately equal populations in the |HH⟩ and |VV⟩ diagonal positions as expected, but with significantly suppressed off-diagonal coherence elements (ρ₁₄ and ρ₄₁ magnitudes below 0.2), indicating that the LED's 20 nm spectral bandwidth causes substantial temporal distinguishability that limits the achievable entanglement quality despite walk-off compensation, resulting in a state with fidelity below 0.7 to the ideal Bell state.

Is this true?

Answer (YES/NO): NO